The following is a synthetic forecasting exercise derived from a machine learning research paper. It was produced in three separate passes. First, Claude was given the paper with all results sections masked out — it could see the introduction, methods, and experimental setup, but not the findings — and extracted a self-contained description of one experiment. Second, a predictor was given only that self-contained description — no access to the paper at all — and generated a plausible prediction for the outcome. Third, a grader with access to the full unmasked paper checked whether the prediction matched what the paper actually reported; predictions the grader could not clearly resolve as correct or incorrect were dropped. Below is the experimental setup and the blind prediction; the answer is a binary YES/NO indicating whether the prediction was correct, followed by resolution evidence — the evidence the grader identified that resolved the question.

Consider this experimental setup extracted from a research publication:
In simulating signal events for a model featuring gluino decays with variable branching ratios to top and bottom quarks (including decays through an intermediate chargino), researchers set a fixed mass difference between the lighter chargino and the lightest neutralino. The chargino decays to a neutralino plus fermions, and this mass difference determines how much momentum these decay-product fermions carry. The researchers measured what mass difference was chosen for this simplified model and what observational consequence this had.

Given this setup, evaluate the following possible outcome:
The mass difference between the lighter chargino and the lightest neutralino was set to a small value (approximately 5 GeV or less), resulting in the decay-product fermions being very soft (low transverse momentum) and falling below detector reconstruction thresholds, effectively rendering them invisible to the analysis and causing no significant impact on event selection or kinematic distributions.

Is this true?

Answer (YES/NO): YES